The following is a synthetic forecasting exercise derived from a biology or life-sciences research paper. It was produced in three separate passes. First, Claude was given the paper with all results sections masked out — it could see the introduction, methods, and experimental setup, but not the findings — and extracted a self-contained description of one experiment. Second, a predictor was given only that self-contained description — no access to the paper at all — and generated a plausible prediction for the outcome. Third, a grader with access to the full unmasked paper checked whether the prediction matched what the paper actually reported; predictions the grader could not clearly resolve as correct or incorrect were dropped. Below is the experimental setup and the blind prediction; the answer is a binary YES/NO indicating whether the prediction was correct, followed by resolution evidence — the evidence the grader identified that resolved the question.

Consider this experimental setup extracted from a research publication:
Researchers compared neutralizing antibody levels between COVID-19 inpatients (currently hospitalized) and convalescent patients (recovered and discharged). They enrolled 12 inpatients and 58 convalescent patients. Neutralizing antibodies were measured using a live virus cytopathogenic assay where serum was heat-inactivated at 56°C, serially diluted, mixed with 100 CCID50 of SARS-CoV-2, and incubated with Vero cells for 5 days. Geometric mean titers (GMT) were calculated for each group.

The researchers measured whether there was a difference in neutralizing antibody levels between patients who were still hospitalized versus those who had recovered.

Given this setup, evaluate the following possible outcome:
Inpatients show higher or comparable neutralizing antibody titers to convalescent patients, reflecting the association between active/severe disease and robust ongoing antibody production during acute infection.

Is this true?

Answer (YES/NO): NO